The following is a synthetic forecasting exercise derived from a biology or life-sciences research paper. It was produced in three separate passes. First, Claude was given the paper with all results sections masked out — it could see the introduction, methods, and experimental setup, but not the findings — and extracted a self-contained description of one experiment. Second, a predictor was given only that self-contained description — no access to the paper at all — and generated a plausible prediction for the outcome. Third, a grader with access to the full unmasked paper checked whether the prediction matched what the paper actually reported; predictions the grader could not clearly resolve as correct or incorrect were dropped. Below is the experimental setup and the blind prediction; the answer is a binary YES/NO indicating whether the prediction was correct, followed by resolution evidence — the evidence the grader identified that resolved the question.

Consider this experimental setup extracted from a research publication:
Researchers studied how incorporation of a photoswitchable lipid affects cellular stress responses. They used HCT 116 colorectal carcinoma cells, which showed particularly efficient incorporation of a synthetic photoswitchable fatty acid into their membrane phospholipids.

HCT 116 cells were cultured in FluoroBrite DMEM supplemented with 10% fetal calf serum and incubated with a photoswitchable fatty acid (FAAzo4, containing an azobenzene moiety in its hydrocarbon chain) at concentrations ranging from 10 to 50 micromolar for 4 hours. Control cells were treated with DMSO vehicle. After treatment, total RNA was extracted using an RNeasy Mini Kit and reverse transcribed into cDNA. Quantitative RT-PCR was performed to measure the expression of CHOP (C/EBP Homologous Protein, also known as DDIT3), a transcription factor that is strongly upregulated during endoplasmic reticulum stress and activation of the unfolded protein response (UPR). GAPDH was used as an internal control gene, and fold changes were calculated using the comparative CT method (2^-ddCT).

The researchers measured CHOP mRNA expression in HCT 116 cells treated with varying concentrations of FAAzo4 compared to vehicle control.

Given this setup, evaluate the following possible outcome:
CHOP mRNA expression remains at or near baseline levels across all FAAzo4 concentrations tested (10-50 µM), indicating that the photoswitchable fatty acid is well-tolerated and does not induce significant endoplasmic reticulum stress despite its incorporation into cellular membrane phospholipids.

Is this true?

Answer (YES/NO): NO